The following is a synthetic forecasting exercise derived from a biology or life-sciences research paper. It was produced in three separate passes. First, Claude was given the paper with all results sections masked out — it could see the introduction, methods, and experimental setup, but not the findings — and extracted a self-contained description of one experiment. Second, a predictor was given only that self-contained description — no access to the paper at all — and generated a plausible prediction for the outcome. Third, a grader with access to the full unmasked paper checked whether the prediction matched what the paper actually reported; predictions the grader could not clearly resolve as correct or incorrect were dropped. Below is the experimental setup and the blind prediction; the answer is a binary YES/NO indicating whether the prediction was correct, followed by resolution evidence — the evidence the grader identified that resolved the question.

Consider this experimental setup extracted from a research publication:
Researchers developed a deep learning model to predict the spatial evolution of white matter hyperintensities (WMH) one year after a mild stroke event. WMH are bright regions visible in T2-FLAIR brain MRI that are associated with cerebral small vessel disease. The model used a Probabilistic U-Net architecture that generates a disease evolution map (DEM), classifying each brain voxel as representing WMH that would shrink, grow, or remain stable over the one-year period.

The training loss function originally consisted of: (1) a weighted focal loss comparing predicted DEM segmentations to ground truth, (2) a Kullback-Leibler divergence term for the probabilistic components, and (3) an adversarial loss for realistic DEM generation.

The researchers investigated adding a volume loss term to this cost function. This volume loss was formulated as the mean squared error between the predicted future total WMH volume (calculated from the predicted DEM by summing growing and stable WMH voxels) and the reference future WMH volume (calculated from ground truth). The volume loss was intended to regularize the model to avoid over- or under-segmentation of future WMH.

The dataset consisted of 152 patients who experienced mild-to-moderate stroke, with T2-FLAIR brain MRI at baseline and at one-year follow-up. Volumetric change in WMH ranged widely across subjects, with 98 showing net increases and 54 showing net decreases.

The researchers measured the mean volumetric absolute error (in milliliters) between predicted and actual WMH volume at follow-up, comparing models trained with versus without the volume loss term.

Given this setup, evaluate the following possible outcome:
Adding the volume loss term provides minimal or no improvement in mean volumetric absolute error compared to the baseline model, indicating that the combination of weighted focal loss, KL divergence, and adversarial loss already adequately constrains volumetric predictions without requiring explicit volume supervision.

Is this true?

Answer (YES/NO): NO